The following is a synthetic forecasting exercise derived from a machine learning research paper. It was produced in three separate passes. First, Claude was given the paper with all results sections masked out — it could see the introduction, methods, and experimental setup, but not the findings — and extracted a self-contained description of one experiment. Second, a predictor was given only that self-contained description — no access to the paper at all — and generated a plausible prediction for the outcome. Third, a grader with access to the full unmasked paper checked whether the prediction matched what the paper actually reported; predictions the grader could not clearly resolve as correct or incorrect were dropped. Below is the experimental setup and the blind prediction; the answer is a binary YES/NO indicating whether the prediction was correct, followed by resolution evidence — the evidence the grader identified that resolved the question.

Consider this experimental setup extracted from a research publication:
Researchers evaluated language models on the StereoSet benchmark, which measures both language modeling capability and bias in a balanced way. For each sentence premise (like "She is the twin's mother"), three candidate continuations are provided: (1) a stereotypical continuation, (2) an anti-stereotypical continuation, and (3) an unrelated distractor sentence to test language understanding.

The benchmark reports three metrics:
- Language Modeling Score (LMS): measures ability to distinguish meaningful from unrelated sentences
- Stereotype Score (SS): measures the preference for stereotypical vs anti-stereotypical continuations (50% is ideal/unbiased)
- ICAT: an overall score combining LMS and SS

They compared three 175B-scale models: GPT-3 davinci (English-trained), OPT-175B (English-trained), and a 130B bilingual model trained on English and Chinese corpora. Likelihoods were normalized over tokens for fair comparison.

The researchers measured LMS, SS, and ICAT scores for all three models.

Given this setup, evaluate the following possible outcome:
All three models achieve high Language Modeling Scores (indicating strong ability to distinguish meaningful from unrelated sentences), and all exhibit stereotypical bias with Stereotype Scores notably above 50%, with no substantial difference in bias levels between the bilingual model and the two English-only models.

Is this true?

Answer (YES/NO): NO